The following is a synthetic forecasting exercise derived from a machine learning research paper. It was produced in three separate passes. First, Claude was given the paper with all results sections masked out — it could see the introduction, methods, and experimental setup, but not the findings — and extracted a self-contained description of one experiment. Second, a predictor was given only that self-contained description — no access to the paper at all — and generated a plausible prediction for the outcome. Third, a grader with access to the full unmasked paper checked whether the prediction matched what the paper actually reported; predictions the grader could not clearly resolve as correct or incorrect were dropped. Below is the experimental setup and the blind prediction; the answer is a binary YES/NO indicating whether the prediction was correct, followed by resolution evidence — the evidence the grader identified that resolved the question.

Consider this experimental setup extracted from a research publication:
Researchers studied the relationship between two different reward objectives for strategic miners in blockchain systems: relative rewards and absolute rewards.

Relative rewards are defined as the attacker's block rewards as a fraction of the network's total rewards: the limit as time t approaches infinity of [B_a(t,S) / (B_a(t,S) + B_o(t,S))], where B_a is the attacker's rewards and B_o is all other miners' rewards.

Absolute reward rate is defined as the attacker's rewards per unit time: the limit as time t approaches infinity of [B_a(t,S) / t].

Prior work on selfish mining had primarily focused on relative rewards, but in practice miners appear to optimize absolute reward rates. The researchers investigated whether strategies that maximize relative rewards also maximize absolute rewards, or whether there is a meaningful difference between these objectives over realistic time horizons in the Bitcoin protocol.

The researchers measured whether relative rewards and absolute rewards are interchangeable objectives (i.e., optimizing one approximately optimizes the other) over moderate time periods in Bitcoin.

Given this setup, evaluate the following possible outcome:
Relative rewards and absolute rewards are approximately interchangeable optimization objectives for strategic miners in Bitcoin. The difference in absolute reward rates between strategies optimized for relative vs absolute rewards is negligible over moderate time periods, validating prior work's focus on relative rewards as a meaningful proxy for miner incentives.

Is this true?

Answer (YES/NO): YES